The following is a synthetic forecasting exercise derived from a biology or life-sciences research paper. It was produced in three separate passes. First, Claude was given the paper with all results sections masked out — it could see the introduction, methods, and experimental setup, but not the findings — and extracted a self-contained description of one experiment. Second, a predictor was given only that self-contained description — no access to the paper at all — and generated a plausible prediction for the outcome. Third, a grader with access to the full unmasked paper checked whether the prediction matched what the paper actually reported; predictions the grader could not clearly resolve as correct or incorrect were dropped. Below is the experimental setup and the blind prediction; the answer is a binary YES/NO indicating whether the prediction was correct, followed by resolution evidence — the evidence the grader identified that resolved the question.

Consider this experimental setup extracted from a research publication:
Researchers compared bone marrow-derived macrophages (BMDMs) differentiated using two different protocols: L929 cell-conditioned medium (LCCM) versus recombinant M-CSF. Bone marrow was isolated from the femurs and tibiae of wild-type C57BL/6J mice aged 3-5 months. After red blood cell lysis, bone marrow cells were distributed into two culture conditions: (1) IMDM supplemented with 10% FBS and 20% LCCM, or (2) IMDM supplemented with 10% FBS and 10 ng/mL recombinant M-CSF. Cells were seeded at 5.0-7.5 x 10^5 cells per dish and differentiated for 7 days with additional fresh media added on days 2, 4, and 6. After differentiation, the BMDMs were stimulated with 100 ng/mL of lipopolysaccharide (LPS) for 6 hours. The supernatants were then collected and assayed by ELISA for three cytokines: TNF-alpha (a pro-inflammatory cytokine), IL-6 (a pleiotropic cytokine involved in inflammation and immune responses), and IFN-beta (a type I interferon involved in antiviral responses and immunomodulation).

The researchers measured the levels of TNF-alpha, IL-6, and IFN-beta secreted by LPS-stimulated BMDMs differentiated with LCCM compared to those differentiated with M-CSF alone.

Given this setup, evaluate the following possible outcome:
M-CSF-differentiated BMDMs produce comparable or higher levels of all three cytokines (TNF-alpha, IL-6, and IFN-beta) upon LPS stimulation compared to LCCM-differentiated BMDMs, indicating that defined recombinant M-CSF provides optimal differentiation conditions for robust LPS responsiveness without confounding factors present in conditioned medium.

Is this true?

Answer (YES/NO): NO